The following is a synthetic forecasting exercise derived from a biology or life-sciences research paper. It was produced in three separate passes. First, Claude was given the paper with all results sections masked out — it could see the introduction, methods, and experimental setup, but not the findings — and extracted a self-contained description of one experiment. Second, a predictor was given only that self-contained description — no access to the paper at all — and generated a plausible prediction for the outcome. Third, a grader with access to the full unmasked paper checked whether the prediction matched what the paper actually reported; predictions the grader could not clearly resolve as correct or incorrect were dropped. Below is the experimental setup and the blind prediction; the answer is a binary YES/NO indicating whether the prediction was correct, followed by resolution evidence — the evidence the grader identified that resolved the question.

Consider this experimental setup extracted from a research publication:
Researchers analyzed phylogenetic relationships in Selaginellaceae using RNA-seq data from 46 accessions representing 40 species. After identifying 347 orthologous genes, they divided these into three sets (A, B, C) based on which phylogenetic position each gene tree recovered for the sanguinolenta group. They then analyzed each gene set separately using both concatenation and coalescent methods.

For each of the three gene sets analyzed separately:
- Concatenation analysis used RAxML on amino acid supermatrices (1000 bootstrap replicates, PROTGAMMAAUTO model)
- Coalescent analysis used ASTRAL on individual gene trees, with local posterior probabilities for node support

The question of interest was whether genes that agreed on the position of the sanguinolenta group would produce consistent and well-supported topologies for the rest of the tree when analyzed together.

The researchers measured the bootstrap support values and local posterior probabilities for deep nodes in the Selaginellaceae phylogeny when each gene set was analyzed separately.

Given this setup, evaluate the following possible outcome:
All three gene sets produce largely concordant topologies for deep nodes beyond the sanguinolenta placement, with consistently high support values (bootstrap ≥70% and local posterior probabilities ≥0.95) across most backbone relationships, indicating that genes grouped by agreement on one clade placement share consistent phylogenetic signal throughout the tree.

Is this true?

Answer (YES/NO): YES